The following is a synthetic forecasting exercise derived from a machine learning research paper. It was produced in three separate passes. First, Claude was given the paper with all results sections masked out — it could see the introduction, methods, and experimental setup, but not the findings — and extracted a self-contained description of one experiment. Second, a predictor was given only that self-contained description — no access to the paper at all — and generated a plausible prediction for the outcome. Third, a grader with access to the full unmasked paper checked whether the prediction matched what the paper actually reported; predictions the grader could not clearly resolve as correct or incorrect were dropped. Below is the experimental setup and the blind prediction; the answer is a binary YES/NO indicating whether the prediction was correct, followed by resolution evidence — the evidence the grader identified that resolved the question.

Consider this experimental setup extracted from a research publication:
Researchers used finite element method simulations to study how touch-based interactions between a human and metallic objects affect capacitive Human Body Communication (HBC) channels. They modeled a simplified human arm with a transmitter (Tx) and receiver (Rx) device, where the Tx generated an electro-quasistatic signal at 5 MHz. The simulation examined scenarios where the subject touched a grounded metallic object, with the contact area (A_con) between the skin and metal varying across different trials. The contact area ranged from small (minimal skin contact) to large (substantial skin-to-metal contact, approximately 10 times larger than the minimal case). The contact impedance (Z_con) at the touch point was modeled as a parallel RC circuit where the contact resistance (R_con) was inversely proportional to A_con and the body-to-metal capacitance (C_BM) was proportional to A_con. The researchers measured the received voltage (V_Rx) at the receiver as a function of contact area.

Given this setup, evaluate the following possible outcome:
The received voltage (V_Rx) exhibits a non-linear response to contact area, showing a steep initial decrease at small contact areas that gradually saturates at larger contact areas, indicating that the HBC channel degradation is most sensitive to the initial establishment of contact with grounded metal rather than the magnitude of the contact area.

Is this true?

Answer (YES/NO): YES